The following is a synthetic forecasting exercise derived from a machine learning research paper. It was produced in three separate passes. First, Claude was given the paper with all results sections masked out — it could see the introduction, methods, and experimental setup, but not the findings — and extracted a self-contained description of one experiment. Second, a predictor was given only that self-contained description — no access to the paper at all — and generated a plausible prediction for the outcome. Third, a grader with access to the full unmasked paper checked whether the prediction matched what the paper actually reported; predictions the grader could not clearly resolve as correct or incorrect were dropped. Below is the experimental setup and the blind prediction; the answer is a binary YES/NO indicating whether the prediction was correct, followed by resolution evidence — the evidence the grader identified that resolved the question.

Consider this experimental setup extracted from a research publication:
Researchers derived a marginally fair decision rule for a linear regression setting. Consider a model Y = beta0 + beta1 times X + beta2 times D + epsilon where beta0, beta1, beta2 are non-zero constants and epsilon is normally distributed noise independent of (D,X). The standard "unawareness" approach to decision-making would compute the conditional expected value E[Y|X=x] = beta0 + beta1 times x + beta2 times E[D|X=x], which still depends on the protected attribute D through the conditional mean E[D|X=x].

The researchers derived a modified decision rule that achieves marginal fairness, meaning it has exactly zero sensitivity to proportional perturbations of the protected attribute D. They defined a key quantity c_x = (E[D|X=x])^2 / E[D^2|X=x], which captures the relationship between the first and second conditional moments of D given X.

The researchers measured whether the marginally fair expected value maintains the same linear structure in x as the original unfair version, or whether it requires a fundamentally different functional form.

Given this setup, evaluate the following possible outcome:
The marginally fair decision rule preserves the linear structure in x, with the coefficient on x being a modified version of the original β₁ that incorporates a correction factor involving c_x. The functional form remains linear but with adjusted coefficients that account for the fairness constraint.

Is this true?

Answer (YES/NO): NO